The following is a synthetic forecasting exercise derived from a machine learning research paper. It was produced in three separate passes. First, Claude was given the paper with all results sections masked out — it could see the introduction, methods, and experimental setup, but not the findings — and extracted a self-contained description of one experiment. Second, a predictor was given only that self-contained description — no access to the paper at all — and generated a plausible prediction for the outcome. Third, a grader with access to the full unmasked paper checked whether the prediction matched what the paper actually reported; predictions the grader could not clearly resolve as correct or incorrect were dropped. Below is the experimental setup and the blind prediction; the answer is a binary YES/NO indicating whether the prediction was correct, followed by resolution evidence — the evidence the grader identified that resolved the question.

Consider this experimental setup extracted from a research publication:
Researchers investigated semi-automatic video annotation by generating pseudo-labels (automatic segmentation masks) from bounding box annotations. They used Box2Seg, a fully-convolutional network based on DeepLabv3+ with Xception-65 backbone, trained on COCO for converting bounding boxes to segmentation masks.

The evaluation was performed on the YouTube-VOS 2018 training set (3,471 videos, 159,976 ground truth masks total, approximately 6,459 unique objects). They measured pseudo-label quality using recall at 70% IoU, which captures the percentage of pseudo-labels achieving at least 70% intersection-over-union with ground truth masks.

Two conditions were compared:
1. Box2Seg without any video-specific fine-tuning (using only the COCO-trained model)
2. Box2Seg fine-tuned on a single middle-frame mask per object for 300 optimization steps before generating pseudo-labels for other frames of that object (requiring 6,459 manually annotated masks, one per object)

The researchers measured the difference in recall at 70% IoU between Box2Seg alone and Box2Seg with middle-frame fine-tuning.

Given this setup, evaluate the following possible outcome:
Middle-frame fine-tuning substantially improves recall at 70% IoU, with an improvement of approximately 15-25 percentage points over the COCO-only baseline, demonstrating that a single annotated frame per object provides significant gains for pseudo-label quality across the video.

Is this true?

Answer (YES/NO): NO